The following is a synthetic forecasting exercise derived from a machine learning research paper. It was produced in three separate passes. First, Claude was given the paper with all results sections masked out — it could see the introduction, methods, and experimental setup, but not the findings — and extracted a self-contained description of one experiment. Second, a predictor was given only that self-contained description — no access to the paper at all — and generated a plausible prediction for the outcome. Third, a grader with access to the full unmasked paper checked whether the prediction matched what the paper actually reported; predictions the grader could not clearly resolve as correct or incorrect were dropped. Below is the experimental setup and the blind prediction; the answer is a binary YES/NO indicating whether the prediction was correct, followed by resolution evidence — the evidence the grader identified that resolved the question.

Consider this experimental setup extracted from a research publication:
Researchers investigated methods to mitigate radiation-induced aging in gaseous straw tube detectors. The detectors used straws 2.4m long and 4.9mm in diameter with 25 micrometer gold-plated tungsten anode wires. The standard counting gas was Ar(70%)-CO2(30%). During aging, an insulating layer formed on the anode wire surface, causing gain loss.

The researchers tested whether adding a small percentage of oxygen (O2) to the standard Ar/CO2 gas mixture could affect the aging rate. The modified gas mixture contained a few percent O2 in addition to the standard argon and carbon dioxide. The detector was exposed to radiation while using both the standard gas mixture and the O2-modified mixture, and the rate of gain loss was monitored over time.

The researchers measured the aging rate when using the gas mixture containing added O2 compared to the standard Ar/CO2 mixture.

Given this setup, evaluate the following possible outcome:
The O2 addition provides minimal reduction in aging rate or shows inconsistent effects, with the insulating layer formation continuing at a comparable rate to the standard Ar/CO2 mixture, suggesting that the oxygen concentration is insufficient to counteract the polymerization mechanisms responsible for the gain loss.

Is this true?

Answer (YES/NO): NO